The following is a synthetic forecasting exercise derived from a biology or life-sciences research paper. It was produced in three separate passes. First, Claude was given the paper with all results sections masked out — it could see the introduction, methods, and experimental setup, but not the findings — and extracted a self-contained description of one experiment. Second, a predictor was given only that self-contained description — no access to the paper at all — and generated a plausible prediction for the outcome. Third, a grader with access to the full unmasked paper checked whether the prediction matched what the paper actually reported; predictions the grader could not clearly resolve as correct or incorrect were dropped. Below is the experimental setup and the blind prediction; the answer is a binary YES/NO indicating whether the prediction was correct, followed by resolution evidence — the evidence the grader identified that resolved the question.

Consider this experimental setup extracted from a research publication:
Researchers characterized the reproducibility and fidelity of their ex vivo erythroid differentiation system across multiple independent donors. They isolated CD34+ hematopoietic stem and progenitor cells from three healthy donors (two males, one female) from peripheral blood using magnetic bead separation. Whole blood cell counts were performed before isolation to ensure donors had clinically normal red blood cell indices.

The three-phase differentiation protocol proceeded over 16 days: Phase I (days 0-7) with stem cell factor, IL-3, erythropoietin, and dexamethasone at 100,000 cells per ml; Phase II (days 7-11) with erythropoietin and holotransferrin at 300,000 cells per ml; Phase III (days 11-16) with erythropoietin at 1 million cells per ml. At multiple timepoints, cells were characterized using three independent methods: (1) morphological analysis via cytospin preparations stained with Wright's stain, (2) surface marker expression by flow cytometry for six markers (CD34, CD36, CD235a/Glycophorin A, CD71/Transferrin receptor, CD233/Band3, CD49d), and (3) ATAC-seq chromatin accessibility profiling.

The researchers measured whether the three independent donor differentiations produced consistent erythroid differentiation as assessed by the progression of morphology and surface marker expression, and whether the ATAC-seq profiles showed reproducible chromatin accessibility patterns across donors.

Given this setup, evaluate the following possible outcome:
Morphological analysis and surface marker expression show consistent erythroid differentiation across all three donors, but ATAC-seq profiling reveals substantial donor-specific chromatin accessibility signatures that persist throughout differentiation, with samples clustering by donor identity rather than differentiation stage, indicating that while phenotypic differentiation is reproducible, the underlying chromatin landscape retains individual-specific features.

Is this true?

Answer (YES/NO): NO